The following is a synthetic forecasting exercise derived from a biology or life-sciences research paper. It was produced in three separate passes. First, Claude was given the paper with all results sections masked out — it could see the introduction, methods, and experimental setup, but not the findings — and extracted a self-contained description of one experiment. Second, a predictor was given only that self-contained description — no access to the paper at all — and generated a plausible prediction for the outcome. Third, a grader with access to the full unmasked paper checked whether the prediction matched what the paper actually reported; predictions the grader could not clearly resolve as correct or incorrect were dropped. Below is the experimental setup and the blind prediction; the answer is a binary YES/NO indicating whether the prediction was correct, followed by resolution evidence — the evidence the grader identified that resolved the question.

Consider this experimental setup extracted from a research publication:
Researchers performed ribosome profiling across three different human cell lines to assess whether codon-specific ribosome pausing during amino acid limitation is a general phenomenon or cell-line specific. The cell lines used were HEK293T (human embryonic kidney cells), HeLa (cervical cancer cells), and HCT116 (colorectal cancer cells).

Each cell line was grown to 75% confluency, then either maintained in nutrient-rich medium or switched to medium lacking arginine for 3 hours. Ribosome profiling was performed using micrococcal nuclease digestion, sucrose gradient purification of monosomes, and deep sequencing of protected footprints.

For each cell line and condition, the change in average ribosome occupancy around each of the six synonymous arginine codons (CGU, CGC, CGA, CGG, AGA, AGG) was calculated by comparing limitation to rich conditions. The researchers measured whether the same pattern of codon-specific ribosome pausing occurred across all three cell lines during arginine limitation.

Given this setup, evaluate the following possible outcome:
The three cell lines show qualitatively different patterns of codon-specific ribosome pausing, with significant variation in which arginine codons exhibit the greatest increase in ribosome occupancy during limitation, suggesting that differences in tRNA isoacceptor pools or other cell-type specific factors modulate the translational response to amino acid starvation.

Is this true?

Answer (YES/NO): NO